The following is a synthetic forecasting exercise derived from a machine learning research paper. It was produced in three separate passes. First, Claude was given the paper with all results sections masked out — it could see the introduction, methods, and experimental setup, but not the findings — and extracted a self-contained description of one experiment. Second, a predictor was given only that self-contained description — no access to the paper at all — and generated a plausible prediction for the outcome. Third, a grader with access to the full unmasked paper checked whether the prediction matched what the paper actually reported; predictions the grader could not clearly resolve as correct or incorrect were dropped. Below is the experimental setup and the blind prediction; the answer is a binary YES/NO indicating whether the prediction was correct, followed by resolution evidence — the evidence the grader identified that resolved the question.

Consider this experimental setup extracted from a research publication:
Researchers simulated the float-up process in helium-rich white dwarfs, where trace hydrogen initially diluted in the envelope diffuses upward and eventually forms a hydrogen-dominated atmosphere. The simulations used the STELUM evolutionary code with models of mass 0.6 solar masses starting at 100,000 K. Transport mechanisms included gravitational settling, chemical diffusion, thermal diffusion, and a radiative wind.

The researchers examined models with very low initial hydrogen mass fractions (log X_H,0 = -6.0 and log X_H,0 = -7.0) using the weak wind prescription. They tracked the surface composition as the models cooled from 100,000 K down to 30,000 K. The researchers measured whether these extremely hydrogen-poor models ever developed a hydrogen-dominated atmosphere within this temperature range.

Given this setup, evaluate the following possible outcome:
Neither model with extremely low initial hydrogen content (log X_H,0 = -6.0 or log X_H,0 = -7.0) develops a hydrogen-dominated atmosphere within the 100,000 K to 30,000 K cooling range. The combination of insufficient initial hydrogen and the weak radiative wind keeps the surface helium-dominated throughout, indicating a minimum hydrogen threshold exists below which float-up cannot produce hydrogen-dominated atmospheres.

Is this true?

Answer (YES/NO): NO